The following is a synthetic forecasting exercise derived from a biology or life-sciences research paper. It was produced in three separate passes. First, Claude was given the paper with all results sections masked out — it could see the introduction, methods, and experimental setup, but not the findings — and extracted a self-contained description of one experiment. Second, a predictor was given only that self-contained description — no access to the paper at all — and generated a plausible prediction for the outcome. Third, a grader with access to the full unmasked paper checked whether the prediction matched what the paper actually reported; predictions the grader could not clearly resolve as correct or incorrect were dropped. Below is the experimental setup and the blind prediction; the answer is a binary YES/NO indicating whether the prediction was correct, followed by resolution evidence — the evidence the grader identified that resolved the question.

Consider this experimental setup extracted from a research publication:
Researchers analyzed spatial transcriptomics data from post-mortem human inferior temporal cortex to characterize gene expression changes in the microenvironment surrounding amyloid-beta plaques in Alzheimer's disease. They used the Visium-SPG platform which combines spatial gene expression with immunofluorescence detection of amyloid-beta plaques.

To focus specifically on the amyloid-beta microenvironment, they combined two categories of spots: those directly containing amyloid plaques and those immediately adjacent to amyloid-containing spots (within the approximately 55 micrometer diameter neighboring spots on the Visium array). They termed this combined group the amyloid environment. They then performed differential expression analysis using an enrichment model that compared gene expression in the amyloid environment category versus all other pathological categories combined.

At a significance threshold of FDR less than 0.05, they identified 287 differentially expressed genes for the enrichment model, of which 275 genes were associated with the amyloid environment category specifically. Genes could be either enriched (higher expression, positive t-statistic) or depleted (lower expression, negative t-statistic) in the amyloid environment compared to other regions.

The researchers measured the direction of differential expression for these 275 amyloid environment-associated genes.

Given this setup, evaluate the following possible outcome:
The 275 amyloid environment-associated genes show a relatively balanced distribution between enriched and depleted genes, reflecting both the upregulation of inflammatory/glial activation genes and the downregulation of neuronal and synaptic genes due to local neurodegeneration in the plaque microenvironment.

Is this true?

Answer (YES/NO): NO